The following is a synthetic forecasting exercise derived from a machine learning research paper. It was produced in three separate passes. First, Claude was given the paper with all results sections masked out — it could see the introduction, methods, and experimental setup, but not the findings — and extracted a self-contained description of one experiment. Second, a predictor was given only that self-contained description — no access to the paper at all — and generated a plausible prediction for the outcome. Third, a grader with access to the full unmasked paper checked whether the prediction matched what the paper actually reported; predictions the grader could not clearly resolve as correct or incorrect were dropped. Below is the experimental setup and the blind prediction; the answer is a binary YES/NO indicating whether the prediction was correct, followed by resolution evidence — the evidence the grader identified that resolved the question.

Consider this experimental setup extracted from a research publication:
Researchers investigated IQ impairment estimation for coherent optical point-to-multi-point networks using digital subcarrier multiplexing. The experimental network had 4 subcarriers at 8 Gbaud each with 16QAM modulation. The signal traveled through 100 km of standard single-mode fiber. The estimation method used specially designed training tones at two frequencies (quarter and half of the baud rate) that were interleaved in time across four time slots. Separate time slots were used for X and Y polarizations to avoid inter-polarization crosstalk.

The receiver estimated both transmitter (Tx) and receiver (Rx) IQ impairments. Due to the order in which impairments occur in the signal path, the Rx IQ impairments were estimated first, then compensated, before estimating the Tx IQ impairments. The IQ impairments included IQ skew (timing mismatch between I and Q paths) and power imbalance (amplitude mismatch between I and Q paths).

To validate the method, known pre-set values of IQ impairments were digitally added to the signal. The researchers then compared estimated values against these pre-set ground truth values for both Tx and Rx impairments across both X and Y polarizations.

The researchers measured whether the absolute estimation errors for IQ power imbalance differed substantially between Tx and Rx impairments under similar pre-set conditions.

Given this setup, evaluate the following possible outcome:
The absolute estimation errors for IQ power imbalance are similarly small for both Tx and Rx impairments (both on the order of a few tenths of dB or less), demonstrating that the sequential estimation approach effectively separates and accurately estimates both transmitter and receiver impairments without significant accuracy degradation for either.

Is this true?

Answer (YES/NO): YES